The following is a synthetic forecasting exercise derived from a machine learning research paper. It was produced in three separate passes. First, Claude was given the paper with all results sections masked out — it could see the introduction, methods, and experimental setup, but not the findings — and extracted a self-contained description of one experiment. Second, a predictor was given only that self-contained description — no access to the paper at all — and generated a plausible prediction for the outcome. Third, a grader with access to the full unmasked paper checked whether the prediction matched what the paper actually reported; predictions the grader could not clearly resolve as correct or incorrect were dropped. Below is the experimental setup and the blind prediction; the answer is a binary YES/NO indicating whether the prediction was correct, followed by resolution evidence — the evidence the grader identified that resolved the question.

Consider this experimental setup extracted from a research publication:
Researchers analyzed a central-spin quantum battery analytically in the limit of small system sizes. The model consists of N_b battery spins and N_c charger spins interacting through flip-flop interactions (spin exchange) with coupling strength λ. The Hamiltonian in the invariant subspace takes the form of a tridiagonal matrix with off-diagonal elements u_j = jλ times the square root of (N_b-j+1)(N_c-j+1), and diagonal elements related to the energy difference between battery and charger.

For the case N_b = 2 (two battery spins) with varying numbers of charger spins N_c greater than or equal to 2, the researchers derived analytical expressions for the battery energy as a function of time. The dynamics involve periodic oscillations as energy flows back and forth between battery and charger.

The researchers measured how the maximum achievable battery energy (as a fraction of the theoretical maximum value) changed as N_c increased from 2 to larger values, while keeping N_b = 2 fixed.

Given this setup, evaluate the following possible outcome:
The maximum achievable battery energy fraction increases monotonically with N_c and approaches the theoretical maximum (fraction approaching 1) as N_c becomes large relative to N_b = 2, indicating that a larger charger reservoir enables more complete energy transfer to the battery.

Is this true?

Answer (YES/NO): NO